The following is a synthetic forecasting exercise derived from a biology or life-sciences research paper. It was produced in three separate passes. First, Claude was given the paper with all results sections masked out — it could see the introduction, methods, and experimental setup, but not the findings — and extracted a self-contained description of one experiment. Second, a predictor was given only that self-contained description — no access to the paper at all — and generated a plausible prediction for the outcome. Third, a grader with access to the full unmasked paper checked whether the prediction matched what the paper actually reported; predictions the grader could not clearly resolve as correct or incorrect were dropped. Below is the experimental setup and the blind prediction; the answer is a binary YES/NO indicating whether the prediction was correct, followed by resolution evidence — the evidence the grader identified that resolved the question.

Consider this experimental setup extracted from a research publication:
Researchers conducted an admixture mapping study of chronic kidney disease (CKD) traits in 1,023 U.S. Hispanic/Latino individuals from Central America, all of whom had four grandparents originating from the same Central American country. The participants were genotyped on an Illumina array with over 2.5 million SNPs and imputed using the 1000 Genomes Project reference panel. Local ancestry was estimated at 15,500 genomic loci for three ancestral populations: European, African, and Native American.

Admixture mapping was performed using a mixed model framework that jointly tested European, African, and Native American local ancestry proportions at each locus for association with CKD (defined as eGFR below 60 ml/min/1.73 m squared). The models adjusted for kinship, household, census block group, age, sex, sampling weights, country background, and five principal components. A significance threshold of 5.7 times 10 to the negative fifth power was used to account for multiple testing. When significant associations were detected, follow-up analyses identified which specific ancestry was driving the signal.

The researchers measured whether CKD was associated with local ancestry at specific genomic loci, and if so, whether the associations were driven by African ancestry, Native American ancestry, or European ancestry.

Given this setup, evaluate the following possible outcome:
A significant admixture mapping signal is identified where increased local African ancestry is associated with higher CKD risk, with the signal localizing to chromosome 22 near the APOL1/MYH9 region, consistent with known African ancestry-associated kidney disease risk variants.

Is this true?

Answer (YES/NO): NO